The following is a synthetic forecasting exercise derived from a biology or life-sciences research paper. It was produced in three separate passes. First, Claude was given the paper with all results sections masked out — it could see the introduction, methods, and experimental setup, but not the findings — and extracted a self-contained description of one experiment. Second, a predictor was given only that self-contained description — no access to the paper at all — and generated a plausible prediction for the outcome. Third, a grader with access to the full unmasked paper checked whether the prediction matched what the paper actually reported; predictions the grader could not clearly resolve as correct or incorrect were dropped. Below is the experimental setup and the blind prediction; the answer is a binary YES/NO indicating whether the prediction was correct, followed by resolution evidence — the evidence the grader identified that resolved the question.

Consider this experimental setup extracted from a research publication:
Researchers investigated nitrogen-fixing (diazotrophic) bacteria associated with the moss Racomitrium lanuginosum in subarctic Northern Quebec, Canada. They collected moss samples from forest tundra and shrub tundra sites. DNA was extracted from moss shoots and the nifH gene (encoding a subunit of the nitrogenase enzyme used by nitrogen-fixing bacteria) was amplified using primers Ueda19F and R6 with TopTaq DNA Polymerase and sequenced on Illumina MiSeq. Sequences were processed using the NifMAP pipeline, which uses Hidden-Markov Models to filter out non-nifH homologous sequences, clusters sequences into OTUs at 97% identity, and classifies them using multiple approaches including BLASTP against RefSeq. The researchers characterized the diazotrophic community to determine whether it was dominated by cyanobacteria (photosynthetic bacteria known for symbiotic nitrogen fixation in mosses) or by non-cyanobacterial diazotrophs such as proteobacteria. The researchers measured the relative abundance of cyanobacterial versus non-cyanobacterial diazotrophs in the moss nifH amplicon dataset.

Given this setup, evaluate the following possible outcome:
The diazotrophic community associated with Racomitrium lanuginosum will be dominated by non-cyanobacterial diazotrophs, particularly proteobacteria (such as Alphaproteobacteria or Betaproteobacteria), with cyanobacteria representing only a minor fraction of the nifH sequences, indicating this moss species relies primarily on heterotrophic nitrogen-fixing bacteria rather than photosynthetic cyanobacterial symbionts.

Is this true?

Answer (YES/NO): NO